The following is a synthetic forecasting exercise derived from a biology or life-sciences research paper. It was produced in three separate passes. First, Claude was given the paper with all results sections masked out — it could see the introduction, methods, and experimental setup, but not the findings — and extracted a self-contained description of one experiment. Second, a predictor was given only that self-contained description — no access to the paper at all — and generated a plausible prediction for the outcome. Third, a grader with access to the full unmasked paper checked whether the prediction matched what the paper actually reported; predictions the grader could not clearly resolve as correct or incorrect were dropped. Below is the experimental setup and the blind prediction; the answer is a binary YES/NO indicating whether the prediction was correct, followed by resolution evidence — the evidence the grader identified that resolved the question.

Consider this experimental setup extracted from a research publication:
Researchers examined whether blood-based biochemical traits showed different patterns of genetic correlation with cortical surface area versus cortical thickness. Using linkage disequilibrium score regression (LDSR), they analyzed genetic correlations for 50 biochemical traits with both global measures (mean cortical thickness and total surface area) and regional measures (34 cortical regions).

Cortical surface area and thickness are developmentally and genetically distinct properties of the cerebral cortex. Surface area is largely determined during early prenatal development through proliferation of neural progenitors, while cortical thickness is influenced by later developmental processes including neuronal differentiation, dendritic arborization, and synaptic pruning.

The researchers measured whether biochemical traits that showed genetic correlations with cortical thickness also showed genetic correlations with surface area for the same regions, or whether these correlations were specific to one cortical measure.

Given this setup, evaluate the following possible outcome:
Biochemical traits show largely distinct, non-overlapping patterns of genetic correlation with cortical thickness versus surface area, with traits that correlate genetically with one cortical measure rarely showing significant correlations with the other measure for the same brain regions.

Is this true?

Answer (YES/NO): NO